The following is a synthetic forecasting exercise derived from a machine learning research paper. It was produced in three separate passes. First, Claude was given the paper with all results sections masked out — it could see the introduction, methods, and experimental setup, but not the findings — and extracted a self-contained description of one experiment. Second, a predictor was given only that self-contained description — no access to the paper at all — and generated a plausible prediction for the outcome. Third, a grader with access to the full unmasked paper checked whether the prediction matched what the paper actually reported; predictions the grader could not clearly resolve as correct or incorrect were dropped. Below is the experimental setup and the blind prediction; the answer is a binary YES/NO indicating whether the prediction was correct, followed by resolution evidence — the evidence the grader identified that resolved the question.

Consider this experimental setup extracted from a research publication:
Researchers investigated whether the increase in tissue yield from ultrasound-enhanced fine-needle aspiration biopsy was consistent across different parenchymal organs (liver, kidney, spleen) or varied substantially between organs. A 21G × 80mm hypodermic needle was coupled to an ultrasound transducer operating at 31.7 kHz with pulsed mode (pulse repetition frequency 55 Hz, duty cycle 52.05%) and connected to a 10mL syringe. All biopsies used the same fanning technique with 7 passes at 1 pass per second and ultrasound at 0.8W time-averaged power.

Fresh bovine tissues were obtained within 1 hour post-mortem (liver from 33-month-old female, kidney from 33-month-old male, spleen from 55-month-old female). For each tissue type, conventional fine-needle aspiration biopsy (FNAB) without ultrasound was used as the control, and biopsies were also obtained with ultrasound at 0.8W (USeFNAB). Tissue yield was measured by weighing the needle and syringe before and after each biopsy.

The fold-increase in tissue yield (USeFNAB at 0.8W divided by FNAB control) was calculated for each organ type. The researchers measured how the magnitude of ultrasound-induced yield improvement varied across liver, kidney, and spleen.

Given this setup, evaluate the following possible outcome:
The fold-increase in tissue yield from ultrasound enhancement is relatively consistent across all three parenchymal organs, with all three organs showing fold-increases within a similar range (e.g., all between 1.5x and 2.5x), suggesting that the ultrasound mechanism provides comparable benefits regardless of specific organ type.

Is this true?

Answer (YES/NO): NO